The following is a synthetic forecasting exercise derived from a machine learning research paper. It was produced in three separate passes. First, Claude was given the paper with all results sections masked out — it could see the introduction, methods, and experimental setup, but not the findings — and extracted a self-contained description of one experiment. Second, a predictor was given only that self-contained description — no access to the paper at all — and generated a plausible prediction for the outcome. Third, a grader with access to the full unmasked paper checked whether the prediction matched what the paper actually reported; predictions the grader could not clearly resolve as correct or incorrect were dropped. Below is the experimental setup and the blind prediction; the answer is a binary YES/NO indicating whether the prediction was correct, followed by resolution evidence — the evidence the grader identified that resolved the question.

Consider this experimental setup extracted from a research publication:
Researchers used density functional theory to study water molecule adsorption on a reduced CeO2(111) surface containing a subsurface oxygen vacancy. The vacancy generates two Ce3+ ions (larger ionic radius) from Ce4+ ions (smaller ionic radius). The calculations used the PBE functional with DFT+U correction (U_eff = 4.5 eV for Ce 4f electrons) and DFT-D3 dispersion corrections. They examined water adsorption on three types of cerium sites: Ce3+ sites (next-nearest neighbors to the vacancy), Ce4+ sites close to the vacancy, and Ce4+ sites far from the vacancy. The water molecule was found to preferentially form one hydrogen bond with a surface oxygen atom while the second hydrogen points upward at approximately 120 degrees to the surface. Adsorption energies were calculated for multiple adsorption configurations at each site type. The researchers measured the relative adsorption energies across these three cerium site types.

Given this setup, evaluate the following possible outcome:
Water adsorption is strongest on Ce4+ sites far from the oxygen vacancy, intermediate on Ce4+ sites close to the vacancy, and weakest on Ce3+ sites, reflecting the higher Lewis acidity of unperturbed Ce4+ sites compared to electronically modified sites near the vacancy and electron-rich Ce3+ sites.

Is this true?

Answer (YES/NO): NO